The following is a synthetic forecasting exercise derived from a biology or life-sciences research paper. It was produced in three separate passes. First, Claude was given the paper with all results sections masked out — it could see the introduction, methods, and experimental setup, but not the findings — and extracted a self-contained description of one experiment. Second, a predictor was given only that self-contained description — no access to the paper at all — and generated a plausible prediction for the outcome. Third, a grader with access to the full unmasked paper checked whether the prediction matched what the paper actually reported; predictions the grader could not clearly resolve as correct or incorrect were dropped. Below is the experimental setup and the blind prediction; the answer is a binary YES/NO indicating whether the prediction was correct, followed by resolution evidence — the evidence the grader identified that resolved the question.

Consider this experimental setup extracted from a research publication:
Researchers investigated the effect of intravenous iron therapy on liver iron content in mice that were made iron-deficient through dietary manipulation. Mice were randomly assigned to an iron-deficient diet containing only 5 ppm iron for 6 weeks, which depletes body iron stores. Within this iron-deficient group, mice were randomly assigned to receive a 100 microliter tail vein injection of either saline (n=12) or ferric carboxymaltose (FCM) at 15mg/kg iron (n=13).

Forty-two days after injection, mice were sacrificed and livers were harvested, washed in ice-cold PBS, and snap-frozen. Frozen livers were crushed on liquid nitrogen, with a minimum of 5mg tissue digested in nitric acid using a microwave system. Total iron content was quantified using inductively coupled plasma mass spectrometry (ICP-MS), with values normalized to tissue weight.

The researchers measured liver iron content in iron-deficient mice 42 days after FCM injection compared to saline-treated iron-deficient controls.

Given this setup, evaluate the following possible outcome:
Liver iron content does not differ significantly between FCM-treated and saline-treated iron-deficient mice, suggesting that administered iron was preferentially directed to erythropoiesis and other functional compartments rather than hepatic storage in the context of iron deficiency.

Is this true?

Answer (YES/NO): NO